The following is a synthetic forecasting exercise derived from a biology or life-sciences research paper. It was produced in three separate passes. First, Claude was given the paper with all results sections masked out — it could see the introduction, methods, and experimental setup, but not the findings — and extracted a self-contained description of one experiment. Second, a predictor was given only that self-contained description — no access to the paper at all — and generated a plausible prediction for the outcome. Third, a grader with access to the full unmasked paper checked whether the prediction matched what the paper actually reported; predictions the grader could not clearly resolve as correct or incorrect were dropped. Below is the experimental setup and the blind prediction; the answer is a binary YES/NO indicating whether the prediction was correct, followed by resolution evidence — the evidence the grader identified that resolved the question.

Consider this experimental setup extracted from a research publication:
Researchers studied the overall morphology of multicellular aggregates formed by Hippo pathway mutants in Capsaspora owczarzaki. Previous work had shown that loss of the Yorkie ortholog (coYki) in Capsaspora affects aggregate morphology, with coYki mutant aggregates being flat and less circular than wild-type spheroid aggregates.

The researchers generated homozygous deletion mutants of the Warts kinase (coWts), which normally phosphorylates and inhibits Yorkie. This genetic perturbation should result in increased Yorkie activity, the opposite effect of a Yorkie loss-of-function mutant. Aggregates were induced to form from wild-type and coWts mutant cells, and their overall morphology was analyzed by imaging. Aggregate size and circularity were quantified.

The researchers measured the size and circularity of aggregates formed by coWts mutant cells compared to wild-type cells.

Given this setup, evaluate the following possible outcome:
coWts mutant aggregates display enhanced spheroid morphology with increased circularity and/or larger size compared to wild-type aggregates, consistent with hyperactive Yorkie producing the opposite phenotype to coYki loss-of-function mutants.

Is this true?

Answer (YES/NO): NO